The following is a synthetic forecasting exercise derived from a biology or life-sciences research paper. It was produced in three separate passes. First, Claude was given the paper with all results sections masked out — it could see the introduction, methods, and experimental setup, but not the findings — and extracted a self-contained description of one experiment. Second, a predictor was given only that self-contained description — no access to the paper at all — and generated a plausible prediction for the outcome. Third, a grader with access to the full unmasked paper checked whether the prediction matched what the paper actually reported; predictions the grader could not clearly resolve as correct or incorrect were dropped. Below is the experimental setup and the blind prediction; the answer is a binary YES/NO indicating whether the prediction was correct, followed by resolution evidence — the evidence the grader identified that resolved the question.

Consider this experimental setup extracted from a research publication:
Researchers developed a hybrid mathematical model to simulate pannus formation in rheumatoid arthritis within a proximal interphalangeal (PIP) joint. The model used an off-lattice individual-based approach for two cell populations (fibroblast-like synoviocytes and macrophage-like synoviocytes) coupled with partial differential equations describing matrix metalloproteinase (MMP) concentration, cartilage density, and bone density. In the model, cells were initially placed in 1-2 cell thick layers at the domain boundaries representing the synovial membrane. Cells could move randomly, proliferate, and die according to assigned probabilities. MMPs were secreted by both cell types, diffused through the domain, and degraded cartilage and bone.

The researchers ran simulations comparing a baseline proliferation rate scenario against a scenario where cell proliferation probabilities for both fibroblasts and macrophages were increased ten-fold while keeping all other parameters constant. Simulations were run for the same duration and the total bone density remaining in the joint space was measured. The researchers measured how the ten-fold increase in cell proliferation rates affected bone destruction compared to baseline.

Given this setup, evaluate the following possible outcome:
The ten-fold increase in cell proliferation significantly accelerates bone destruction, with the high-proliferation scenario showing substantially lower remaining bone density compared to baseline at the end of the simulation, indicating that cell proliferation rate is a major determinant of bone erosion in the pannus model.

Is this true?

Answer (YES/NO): NO